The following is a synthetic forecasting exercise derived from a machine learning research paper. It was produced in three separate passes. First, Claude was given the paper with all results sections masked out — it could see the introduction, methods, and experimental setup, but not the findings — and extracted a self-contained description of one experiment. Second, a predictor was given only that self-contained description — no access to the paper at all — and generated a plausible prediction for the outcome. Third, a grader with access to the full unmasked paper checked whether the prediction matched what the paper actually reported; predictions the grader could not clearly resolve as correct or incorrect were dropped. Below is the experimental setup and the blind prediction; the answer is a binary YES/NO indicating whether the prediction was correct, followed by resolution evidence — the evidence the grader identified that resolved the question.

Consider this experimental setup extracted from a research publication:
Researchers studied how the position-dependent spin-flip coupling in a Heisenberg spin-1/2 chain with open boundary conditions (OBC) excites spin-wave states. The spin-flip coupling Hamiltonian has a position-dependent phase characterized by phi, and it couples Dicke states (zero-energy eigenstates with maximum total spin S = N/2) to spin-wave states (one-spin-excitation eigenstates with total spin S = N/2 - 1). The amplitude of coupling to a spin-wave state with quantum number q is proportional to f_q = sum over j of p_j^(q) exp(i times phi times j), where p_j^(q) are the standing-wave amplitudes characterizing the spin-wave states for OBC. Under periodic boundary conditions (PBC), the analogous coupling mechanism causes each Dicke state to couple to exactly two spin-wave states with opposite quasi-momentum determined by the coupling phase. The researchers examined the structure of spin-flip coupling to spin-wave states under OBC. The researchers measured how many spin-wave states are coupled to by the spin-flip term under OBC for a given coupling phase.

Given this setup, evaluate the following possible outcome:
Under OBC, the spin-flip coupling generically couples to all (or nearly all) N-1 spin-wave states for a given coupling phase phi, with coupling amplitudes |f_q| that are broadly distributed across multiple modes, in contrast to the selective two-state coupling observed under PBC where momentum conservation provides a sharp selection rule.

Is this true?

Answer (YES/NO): YES